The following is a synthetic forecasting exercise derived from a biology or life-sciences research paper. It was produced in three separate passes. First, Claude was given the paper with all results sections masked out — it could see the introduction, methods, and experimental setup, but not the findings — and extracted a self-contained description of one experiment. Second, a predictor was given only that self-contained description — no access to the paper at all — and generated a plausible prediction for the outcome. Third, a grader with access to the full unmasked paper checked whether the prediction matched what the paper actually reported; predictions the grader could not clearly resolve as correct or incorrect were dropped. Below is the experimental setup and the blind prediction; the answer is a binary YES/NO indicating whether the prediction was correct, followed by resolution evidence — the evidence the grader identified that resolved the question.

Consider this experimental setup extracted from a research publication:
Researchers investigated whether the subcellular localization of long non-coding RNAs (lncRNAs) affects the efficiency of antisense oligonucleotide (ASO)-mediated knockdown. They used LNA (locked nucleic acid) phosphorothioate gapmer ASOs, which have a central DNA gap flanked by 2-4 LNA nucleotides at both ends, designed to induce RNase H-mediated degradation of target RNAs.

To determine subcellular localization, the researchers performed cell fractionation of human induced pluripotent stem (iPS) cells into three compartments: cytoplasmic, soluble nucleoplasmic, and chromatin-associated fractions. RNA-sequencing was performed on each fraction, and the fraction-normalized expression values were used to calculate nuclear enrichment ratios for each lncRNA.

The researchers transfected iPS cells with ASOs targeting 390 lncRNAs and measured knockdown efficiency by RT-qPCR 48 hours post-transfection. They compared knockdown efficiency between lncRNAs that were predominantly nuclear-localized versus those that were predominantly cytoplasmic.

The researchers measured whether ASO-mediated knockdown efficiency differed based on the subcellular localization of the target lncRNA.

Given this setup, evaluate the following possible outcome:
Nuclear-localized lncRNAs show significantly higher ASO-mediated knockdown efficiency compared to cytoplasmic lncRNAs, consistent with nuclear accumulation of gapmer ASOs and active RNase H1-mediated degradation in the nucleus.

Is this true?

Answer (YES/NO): YES